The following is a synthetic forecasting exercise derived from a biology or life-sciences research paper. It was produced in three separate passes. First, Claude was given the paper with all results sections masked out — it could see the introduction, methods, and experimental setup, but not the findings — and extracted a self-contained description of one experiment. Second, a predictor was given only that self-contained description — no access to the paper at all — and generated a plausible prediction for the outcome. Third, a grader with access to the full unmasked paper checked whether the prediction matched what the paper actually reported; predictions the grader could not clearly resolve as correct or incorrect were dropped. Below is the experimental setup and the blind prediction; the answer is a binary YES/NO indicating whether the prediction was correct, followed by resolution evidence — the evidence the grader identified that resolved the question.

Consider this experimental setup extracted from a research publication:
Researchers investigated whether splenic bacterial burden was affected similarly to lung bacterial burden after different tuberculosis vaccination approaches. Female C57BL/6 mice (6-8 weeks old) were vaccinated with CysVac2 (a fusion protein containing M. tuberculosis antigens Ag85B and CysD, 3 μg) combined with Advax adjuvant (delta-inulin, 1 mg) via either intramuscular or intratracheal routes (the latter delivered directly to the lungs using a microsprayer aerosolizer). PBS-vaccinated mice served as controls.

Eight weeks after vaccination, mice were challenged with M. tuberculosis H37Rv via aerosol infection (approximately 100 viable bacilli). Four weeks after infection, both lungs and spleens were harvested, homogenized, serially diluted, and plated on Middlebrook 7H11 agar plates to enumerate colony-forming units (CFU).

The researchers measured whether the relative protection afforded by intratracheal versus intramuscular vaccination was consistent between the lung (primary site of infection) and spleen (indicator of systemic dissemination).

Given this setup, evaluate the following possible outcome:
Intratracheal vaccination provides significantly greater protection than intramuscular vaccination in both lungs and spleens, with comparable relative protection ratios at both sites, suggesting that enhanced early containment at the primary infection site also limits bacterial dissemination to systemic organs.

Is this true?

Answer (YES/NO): YES